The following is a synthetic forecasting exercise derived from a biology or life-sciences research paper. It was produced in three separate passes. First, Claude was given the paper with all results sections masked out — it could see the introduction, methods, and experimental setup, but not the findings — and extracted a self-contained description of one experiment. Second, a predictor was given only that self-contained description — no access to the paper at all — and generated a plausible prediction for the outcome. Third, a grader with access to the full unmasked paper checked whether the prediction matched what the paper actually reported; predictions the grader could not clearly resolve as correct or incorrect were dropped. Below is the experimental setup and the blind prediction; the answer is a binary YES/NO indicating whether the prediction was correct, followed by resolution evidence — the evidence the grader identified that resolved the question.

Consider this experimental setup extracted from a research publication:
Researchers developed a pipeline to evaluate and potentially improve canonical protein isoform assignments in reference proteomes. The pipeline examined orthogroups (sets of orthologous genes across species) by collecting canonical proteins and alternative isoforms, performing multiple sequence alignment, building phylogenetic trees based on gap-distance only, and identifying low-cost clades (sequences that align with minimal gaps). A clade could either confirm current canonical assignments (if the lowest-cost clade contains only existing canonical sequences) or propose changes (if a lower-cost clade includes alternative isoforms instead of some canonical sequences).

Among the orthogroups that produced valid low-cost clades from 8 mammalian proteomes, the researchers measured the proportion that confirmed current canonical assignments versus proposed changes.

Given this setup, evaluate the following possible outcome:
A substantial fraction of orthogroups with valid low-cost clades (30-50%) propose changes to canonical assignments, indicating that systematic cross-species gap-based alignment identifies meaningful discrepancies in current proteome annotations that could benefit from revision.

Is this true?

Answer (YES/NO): YES